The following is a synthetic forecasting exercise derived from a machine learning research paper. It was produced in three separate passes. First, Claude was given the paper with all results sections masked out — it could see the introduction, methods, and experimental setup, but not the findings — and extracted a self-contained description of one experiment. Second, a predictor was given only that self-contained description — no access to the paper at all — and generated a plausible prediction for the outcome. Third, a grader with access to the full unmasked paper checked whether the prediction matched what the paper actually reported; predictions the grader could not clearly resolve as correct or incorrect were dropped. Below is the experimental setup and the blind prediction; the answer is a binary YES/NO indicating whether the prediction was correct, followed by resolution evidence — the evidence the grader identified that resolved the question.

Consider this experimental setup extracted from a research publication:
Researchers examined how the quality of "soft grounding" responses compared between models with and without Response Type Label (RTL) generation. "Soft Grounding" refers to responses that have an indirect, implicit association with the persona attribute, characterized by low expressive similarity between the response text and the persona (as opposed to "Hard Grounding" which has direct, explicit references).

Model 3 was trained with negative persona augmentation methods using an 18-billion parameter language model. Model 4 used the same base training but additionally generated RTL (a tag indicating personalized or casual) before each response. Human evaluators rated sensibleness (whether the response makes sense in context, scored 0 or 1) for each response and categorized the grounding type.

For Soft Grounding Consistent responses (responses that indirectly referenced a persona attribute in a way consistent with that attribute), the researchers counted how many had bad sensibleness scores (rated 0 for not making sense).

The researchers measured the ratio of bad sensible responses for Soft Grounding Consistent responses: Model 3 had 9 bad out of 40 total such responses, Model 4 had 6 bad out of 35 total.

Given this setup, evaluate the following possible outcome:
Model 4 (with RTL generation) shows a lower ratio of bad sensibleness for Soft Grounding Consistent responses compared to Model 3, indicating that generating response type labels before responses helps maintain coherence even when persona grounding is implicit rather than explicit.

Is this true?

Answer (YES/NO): YES